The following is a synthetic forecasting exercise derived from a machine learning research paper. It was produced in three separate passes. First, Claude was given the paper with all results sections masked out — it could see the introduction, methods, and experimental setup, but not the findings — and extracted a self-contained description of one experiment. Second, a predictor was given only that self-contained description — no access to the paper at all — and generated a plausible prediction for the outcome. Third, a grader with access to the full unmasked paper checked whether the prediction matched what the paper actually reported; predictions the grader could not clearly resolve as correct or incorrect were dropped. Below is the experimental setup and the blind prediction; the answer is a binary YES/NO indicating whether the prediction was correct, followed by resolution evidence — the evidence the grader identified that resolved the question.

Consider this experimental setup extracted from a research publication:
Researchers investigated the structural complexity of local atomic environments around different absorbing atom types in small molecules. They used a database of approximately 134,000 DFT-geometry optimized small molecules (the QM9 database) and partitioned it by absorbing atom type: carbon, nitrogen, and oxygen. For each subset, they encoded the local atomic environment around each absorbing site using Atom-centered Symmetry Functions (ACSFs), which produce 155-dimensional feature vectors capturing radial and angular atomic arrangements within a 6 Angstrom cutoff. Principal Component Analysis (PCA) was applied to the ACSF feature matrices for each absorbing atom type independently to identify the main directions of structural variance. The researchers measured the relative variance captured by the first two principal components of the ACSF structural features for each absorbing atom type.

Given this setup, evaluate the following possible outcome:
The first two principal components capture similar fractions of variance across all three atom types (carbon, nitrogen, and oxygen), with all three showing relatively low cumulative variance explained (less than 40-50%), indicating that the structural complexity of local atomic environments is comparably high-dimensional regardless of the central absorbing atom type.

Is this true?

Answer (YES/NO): NO